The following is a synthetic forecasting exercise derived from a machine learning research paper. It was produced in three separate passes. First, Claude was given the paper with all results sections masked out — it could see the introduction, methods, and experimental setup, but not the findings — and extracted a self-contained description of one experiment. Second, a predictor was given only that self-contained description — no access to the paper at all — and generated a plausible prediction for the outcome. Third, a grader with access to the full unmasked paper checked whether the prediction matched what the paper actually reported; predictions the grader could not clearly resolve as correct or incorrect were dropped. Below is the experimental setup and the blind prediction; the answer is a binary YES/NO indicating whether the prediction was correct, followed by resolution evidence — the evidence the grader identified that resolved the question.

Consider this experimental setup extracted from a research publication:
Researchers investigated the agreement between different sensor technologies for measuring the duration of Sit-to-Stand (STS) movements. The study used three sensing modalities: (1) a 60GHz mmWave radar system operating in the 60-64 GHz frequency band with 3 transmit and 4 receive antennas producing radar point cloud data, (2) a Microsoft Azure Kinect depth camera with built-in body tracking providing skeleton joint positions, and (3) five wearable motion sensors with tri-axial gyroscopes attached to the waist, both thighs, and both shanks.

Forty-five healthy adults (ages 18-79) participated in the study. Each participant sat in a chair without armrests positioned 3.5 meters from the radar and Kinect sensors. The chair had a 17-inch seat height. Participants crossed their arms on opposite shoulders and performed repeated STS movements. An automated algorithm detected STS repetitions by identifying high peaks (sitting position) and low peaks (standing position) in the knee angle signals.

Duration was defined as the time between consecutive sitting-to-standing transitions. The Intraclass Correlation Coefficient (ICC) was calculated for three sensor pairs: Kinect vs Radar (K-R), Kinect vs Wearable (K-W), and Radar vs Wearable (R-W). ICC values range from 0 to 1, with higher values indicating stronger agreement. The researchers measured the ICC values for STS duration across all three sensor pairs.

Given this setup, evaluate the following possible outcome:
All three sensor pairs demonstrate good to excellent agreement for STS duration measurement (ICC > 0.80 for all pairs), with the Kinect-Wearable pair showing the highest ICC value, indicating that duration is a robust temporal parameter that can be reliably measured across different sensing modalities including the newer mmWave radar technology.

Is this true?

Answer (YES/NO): YES